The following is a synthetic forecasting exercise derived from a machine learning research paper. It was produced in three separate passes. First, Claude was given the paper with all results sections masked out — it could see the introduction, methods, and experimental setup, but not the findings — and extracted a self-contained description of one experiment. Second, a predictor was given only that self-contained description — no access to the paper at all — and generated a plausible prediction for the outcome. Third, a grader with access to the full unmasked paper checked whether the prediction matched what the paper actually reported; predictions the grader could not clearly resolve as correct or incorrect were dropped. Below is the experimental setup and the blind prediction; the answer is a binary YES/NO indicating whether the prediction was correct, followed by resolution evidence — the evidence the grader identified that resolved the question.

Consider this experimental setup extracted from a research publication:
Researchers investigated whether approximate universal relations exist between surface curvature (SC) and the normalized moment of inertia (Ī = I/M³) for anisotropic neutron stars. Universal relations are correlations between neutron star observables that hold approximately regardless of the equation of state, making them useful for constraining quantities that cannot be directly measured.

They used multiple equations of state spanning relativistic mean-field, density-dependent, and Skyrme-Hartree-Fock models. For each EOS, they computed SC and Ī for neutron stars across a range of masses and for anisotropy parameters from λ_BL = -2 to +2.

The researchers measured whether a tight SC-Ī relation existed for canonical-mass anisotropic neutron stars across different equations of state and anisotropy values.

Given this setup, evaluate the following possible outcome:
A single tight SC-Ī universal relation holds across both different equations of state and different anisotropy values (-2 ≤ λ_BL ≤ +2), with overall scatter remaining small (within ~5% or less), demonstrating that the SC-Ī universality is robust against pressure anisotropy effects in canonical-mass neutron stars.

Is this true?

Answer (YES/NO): NO